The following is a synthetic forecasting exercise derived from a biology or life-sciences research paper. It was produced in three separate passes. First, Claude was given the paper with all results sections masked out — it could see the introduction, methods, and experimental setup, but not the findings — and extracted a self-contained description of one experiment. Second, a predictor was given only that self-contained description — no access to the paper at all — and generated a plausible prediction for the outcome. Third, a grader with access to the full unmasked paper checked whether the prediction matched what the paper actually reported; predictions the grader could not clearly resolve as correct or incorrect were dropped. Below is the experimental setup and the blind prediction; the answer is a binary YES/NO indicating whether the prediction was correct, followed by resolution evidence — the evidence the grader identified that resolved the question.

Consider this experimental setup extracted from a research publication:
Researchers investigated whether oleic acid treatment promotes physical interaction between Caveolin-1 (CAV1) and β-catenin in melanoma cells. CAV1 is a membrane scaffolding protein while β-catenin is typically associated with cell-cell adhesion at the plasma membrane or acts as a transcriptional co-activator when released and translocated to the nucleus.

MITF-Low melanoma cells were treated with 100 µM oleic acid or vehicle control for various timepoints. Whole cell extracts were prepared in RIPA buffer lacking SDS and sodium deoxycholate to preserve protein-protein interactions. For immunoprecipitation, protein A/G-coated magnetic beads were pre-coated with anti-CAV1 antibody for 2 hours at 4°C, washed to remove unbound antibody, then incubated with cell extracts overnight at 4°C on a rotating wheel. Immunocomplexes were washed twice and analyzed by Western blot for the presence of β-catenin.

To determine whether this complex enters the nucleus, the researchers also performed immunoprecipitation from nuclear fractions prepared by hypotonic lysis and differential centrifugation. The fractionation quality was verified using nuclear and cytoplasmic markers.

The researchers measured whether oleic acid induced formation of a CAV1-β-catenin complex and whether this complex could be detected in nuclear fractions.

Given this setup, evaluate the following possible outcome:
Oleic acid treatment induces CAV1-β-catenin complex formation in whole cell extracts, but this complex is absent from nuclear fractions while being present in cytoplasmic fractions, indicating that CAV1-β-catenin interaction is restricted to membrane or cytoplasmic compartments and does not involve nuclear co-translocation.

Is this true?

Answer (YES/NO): NO